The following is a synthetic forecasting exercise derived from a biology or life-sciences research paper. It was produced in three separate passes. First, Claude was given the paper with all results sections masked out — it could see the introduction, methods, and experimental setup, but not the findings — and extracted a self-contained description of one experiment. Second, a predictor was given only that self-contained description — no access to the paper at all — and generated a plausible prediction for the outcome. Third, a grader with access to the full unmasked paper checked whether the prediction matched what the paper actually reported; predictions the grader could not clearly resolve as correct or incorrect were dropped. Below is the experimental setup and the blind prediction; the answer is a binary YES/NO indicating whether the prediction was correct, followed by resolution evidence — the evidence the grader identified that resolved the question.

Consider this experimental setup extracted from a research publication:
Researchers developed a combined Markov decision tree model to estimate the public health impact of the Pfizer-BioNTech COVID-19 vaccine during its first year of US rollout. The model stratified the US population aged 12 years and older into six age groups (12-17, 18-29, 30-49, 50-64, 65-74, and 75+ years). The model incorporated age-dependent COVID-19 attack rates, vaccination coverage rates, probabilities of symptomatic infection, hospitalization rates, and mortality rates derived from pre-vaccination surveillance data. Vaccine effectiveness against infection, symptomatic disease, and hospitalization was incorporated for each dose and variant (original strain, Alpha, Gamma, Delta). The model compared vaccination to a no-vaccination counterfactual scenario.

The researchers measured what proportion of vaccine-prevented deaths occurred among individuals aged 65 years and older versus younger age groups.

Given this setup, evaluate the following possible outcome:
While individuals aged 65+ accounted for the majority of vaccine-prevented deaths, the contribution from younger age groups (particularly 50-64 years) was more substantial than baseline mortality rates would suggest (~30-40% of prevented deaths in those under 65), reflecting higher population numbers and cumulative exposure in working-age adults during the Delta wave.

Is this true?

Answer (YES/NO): NO